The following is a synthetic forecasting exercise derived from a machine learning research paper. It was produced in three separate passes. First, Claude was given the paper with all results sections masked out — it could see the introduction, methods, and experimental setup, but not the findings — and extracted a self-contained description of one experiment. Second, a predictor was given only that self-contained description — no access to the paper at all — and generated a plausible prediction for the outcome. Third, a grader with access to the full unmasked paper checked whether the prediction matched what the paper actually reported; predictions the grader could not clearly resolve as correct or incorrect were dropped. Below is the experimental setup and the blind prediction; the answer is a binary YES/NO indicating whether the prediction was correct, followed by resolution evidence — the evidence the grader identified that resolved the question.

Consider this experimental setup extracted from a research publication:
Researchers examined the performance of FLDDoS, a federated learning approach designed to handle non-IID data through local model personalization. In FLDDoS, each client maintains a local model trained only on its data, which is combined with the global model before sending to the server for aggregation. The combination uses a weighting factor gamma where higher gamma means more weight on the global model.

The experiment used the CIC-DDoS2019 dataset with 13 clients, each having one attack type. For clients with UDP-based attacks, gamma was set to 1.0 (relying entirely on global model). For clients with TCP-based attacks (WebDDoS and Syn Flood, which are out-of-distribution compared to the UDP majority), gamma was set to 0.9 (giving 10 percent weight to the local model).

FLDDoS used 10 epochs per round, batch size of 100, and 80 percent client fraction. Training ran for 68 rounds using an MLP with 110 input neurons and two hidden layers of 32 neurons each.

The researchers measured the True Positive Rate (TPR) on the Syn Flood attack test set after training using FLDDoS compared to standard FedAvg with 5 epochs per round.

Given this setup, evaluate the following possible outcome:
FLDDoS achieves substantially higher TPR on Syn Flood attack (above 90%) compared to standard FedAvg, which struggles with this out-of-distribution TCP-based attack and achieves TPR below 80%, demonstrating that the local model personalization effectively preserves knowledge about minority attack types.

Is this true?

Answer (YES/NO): NO